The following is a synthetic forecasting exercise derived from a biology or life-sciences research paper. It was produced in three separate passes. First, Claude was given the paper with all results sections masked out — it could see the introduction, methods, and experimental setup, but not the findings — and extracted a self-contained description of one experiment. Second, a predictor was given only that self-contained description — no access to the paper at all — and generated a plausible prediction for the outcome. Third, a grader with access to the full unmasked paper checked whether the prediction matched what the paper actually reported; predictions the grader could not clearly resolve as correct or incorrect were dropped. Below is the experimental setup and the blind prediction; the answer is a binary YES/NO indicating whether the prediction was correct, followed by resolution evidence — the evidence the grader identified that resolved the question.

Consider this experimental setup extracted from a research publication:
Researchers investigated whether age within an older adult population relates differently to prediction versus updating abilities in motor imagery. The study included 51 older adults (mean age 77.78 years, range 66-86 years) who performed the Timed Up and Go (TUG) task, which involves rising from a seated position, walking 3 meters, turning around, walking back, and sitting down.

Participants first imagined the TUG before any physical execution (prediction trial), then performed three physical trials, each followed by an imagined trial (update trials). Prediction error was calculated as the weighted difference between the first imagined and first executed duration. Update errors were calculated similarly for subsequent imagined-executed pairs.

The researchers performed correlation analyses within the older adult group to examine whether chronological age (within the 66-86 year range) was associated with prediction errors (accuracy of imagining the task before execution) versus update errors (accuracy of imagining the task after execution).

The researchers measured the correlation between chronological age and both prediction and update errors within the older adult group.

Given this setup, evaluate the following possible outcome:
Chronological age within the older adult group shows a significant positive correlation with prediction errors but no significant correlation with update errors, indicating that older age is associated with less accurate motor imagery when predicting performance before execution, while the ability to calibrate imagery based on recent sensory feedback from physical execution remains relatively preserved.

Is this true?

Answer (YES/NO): YES